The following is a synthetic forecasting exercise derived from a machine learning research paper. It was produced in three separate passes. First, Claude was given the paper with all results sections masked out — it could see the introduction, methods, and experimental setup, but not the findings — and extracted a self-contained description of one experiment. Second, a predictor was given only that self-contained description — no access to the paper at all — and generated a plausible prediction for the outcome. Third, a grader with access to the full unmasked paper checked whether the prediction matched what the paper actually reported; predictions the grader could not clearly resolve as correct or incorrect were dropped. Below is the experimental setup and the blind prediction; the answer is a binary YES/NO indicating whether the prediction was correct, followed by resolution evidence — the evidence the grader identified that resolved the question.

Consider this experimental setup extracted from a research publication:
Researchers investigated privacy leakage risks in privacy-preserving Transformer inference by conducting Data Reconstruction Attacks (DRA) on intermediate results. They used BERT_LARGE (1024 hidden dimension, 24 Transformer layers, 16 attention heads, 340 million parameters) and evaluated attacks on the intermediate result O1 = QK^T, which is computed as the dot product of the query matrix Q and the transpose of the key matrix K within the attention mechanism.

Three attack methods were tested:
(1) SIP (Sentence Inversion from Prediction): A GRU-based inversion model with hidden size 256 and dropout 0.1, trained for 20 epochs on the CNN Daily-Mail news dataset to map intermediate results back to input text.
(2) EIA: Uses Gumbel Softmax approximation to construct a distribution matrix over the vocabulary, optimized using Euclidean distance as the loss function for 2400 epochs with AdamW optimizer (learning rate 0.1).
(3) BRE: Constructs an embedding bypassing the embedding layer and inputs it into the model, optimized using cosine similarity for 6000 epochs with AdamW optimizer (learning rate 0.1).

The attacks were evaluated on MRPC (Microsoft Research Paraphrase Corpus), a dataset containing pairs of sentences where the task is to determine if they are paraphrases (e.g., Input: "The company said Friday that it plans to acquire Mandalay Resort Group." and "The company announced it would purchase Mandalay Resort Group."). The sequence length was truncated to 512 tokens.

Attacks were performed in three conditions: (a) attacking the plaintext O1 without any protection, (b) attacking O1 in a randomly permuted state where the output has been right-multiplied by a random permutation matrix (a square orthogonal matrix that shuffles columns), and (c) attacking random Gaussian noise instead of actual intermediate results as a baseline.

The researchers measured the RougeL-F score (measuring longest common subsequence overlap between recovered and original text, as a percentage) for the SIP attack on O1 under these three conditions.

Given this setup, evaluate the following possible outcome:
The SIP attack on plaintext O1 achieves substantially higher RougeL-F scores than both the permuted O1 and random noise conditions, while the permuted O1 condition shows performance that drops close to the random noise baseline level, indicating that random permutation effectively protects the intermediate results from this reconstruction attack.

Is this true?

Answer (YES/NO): YES